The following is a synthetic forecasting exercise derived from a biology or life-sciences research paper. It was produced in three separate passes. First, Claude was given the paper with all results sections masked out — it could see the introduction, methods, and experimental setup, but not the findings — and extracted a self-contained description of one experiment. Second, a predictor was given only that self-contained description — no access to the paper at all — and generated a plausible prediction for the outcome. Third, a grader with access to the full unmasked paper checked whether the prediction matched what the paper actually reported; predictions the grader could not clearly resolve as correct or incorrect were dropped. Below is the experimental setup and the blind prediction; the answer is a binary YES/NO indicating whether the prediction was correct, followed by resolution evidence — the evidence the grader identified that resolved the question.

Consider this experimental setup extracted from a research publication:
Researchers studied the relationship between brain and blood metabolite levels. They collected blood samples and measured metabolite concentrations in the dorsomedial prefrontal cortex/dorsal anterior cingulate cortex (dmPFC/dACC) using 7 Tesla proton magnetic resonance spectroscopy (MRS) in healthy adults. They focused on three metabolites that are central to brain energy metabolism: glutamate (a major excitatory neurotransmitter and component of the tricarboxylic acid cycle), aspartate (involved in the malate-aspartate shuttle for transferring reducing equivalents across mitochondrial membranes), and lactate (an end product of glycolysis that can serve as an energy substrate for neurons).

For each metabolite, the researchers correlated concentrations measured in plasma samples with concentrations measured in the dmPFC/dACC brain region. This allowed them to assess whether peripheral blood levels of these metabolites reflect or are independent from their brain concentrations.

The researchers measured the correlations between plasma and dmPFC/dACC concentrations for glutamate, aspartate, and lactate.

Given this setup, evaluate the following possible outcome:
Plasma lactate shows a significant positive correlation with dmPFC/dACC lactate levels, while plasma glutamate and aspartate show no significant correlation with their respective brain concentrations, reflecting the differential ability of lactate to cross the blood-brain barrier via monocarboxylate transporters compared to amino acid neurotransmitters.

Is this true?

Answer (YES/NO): YES